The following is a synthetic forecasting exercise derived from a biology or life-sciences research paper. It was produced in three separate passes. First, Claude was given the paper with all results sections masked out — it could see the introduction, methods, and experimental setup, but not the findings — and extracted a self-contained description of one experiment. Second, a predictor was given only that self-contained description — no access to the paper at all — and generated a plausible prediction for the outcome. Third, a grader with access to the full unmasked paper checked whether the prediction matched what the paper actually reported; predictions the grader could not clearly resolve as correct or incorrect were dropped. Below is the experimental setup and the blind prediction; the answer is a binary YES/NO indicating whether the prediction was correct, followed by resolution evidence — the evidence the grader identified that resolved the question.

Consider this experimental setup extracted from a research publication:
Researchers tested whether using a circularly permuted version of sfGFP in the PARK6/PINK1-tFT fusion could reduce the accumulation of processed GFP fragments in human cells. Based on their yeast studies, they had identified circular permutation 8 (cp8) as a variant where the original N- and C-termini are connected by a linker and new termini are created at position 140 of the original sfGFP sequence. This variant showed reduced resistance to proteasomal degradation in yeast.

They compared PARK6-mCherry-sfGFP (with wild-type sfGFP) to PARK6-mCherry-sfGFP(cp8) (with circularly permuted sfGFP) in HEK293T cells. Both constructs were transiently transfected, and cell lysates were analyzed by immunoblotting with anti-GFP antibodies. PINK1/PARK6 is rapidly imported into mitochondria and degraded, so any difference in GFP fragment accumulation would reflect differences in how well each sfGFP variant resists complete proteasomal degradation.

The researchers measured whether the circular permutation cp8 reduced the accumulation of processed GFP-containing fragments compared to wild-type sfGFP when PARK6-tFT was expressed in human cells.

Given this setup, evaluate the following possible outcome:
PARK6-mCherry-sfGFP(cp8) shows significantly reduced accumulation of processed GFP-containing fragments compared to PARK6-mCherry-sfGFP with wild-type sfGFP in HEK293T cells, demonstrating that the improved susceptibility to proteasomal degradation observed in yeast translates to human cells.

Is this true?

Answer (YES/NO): YES